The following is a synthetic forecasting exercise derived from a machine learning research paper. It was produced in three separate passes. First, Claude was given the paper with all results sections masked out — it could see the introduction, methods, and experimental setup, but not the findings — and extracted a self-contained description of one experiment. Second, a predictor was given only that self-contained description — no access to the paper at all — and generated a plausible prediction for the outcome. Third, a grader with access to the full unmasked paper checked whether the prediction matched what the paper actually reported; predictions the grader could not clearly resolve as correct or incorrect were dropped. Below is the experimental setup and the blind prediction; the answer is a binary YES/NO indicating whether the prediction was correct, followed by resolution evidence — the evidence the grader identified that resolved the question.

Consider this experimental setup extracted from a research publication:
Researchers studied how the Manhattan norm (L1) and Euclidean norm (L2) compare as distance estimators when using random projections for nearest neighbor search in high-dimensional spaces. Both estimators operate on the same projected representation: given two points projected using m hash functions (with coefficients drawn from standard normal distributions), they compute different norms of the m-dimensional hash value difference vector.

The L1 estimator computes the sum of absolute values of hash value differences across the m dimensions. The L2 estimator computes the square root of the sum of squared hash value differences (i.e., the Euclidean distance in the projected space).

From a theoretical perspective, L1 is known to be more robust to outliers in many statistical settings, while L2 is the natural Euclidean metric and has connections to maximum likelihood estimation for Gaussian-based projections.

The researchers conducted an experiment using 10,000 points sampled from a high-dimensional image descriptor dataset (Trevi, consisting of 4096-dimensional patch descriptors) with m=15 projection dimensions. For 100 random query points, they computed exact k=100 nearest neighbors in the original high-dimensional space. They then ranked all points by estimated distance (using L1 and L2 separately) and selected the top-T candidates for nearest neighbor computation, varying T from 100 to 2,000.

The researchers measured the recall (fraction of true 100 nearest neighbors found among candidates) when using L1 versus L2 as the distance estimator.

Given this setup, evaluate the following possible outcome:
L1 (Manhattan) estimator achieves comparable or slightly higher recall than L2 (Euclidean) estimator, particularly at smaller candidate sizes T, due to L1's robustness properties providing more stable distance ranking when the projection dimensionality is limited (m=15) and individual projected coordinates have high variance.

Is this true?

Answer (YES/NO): NO